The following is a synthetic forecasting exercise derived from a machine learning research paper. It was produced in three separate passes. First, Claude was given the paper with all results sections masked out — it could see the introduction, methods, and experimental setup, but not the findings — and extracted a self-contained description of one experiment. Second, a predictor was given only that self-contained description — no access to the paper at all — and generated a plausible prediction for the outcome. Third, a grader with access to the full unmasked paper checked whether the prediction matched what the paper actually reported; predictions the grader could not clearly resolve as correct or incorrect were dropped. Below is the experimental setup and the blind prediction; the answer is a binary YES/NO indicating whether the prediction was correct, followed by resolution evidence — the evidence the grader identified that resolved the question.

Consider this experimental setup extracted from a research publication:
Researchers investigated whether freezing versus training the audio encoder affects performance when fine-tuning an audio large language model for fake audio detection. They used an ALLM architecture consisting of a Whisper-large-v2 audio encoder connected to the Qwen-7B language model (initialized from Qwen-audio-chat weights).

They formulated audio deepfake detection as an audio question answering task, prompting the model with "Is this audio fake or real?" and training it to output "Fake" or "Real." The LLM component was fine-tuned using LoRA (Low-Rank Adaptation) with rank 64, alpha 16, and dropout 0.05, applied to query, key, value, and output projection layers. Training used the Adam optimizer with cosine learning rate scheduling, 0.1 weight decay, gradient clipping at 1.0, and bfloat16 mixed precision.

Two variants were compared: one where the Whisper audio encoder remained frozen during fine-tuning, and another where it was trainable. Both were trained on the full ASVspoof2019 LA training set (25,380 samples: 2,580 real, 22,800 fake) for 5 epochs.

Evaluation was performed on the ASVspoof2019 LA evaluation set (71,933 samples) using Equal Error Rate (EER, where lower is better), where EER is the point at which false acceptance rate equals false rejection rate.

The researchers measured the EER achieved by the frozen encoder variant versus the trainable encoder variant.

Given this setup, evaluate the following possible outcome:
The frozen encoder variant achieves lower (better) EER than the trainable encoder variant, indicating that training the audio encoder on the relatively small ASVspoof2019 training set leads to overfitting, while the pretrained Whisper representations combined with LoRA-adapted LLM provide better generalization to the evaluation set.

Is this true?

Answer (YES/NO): NO